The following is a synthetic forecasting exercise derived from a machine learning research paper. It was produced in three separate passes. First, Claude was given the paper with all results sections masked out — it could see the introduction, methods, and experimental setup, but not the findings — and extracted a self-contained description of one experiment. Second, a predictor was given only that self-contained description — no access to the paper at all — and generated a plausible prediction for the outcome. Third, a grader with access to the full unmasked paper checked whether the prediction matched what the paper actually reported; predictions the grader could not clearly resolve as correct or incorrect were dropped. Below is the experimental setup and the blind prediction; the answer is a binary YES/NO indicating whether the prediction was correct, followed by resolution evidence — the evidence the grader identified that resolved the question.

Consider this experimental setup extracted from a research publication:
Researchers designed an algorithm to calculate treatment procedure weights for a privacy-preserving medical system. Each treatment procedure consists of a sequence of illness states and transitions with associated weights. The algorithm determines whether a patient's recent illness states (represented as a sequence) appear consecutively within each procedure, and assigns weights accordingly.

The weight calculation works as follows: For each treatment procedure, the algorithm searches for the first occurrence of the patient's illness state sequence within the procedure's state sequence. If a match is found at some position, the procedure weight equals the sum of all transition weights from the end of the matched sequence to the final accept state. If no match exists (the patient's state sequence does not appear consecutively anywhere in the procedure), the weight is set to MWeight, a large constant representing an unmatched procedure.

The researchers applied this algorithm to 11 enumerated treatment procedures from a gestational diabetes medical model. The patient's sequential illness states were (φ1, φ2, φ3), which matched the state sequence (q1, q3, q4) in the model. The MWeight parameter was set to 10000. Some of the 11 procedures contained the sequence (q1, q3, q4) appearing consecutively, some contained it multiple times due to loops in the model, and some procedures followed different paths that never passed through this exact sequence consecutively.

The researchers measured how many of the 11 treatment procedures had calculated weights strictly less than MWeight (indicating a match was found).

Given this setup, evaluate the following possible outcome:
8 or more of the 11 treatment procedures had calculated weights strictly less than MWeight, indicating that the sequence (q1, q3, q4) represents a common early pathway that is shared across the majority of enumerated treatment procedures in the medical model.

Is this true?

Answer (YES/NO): NO